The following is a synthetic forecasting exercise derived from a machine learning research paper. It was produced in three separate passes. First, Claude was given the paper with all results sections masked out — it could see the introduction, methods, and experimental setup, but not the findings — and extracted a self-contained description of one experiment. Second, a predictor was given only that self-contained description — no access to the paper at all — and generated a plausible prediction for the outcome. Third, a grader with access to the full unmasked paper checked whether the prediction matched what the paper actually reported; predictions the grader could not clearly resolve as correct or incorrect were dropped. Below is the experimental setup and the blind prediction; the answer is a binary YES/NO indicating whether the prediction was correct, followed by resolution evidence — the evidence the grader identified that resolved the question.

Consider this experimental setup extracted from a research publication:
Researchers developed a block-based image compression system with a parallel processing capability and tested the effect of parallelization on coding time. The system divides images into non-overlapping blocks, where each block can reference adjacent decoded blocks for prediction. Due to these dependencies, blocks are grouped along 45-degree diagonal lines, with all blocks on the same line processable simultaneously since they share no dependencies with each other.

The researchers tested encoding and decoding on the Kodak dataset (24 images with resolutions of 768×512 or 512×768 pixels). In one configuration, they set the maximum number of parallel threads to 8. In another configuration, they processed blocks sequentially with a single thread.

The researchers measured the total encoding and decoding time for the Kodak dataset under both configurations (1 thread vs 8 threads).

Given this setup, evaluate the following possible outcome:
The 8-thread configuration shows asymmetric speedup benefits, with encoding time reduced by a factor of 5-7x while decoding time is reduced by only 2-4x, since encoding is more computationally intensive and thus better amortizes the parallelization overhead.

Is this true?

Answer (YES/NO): NO